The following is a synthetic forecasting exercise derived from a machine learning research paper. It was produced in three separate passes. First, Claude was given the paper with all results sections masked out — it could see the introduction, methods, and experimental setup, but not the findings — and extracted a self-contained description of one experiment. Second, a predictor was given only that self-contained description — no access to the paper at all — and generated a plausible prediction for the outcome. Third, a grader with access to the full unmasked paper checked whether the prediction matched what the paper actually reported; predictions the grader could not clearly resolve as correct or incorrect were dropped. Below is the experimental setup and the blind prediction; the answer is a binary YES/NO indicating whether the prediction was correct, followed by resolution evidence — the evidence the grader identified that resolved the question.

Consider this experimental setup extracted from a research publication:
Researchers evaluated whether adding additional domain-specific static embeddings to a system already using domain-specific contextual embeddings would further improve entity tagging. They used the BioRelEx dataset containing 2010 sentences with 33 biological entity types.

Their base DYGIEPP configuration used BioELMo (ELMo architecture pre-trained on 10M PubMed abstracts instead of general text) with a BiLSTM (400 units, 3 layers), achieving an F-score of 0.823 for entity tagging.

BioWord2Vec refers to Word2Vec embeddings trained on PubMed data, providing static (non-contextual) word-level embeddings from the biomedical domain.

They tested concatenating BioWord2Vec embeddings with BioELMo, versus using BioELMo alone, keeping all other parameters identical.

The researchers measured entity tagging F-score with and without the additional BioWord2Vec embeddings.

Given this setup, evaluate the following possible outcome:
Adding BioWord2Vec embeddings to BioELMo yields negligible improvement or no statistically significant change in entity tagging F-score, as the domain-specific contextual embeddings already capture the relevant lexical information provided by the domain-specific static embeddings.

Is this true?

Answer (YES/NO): NO